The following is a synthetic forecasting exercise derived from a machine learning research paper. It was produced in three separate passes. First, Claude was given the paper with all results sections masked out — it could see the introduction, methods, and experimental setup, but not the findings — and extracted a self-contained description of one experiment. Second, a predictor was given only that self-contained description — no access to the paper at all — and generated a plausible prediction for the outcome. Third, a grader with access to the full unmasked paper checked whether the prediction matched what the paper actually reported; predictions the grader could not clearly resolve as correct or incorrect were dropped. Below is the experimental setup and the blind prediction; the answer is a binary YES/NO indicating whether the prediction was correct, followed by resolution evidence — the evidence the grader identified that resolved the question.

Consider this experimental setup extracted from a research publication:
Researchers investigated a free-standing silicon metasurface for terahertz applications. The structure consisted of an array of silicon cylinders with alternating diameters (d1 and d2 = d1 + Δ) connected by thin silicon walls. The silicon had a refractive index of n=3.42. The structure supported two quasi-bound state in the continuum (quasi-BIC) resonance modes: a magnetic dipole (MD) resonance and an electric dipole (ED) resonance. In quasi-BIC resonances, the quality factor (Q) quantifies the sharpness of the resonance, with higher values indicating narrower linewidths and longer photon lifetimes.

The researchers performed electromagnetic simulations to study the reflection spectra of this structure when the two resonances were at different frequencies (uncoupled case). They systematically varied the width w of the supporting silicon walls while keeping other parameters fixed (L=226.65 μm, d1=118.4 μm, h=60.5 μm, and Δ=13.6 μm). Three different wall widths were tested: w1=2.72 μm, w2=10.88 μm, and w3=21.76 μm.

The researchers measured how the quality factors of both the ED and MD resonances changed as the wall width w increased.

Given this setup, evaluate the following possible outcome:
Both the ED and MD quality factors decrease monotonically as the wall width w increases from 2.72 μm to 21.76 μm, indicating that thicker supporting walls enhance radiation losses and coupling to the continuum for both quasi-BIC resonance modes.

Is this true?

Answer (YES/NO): NO